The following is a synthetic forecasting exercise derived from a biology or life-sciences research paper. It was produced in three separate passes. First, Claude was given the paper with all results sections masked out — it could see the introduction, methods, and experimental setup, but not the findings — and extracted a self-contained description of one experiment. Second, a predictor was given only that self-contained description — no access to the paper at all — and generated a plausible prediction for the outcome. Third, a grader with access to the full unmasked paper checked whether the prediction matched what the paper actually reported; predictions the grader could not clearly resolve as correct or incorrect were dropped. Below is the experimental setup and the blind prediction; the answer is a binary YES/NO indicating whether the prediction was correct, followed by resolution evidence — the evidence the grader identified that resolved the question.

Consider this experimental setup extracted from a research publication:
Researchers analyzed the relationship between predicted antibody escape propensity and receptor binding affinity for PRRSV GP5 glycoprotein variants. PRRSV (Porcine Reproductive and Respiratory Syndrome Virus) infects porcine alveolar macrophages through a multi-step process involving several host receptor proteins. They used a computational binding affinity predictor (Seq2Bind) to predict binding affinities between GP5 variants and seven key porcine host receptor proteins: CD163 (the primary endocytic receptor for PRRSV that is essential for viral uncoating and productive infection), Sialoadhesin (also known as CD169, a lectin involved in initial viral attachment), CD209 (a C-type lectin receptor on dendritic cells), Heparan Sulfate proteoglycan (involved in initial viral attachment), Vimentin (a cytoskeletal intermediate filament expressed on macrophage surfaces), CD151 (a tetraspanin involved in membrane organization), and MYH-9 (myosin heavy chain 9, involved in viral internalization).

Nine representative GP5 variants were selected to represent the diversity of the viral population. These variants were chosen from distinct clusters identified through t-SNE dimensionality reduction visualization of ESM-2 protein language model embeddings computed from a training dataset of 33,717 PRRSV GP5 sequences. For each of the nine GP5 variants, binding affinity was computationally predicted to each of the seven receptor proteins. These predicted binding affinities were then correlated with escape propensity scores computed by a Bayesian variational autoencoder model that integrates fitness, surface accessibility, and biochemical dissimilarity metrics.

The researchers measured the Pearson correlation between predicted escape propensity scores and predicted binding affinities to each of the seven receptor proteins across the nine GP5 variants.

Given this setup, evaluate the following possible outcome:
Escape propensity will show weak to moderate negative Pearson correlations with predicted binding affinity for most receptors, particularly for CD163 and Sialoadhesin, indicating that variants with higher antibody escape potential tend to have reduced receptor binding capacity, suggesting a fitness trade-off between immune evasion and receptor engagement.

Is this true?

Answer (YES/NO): NO